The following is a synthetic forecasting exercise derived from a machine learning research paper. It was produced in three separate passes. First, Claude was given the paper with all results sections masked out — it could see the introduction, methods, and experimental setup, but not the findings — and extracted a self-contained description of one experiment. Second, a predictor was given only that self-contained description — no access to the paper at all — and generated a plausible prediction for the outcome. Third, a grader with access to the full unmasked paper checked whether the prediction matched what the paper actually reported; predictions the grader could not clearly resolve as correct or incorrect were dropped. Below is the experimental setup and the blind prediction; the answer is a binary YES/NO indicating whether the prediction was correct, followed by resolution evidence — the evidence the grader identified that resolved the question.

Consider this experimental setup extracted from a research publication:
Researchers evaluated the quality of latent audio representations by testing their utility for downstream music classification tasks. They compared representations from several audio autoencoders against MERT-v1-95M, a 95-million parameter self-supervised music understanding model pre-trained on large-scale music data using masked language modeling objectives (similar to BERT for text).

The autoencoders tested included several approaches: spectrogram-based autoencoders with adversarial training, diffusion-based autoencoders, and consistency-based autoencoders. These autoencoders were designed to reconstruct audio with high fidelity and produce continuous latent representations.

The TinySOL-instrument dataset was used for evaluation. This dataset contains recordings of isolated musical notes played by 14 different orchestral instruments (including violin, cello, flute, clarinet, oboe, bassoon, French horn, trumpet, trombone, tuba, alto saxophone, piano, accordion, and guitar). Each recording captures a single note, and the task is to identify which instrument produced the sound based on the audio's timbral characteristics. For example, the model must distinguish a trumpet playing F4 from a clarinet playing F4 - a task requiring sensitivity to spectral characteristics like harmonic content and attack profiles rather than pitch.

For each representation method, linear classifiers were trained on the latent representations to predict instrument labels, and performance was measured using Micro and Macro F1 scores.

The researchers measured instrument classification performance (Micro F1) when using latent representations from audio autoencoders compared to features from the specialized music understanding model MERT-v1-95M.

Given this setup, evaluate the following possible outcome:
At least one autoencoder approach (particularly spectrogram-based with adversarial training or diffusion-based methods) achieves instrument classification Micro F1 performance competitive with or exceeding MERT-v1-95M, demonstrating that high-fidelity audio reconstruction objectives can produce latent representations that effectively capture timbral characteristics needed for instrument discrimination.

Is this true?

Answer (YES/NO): NO